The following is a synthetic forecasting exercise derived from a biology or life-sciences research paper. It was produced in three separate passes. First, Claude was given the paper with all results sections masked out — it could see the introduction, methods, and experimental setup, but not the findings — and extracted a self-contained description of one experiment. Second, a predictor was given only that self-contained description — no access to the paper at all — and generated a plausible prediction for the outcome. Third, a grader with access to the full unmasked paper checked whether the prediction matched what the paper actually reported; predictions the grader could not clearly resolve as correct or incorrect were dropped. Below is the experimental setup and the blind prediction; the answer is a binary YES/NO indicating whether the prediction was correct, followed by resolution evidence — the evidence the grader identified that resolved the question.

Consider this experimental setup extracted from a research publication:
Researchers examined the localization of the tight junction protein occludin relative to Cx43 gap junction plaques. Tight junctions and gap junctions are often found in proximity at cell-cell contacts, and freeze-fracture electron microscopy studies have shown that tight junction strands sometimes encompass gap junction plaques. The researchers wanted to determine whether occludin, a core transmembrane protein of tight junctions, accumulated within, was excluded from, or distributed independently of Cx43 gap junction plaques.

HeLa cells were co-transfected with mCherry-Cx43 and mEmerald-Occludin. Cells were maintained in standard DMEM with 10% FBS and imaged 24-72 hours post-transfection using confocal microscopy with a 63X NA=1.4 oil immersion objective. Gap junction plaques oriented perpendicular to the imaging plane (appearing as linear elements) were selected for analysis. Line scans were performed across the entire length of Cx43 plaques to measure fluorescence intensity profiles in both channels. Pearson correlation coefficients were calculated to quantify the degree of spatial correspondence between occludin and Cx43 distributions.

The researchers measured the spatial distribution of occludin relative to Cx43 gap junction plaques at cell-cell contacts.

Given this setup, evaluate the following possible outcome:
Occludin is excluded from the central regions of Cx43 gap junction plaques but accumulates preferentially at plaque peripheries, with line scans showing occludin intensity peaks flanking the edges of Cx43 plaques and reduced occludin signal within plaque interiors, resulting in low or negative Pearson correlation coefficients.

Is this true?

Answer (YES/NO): NO